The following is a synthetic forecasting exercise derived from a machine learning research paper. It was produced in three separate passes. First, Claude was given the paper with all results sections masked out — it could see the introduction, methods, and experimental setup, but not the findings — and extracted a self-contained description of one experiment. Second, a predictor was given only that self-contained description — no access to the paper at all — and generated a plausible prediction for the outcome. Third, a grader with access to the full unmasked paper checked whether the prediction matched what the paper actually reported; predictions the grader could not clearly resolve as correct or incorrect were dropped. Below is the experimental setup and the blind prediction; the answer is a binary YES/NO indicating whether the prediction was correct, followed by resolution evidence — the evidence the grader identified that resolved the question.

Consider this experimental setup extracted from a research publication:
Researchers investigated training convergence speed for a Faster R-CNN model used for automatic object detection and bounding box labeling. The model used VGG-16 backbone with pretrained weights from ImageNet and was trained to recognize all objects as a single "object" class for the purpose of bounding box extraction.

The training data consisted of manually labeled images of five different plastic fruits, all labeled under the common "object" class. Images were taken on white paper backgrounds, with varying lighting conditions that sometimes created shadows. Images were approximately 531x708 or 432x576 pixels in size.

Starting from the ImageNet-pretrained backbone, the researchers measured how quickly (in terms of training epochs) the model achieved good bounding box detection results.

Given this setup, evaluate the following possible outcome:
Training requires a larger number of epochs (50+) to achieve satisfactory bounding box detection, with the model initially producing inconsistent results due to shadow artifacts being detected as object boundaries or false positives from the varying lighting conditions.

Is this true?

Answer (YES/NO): NO